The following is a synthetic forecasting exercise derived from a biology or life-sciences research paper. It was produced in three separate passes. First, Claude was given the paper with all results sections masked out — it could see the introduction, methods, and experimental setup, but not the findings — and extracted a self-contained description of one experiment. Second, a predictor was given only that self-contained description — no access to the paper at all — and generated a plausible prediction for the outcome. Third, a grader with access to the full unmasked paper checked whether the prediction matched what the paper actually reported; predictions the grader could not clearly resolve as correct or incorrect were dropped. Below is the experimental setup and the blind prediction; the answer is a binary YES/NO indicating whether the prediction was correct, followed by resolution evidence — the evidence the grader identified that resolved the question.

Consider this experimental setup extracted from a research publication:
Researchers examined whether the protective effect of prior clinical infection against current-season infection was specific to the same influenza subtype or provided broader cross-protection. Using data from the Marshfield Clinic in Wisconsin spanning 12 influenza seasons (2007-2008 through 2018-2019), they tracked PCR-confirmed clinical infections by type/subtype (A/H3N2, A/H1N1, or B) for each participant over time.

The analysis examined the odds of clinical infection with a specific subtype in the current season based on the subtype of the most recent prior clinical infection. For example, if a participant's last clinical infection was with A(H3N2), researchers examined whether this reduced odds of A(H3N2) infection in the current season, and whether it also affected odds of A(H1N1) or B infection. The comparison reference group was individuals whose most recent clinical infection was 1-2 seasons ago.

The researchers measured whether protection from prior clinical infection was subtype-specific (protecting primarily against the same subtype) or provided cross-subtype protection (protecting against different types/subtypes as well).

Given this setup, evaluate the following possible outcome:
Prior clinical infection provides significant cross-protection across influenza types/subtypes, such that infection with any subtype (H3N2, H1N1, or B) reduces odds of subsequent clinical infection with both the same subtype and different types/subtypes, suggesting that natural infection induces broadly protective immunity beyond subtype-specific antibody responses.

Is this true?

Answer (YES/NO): NO